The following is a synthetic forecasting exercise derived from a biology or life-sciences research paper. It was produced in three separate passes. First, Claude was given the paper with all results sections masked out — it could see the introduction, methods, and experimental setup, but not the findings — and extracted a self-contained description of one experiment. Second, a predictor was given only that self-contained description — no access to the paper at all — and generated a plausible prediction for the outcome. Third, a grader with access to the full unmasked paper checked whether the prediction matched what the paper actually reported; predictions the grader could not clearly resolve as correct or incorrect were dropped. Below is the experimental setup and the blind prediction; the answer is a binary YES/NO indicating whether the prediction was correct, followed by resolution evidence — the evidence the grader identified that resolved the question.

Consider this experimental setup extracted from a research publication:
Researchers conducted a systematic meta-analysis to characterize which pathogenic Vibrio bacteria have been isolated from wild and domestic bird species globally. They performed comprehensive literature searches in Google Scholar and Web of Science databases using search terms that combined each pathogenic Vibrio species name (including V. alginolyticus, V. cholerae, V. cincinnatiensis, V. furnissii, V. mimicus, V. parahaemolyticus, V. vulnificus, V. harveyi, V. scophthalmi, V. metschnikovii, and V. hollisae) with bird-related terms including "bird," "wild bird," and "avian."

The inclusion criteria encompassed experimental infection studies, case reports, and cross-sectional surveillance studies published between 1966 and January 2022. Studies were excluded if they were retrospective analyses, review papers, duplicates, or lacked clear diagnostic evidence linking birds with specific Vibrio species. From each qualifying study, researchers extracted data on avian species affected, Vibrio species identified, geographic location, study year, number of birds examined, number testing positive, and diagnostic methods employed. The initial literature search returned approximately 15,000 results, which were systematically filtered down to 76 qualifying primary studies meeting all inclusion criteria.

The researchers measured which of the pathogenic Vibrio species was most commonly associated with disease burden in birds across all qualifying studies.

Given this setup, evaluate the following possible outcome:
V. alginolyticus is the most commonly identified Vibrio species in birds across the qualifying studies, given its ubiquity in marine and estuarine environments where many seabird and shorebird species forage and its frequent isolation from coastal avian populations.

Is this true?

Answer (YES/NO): NO